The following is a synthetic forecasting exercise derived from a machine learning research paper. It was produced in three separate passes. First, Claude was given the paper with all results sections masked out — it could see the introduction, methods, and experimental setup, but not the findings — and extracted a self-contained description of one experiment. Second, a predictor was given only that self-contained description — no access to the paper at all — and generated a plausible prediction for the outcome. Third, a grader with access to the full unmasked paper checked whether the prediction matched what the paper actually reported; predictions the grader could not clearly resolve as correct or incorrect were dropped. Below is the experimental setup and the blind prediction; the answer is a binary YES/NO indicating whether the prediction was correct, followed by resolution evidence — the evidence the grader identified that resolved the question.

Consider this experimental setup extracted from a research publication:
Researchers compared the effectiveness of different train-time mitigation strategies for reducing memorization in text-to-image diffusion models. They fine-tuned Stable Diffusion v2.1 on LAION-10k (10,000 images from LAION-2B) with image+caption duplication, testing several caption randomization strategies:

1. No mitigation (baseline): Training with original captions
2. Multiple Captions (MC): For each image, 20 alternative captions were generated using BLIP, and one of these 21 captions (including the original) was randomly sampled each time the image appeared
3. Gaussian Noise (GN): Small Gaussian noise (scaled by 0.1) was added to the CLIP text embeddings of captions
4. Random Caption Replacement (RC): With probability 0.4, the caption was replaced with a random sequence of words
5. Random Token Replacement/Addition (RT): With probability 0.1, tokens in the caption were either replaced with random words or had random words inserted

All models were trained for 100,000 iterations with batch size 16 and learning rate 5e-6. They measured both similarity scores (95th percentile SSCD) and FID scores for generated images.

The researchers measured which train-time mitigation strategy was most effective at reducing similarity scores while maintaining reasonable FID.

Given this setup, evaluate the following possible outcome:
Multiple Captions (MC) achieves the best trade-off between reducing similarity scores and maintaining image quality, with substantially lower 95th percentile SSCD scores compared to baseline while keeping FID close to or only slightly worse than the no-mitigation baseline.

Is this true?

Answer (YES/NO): NO